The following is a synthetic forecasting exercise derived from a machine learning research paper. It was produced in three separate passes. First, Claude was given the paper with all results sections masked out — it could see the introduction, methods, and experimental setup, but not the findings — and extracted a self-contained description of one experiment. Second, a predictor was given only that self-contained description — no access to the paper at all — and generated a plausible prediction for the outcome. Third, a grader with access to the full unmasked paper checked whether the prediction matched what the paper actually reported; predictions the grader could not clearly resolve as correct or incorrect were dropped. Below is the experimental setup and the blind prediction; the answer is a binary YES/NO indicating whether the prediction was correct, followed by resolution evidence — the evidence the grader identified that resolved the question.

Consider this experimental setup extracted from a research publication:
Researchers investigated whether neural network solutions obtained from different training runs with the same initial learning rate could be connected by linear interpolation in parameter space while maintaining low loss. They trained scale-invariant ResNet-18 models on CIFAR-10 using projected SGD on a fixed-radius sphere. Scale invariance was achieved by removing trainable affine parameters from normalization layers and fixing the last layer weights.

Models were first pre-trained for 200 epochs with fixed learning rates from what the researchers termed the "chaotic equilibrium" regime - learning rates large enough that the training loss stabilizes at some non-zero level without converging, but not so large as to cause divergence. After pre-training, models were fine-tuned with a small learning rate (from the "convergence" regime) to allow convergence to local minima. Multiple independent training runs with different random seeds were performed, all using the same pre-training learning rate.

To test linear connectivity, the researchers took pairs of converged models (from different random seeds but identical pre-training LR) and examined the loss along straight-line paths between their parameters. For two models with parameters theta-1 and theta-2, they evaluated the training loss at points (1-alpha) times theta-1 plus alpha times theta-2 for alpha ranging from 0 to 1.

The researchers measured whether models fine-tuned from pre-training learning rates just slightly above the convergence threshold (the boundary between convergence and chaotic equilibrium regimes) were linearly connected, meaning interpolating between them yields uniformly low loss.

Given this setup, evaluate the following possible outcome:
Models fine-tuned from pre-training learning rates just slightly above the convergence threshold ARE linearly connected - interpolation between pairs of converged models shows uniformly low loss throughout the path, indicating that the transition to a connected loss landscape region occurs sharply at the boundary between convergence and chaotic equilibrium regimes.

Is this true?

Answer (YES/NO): YES